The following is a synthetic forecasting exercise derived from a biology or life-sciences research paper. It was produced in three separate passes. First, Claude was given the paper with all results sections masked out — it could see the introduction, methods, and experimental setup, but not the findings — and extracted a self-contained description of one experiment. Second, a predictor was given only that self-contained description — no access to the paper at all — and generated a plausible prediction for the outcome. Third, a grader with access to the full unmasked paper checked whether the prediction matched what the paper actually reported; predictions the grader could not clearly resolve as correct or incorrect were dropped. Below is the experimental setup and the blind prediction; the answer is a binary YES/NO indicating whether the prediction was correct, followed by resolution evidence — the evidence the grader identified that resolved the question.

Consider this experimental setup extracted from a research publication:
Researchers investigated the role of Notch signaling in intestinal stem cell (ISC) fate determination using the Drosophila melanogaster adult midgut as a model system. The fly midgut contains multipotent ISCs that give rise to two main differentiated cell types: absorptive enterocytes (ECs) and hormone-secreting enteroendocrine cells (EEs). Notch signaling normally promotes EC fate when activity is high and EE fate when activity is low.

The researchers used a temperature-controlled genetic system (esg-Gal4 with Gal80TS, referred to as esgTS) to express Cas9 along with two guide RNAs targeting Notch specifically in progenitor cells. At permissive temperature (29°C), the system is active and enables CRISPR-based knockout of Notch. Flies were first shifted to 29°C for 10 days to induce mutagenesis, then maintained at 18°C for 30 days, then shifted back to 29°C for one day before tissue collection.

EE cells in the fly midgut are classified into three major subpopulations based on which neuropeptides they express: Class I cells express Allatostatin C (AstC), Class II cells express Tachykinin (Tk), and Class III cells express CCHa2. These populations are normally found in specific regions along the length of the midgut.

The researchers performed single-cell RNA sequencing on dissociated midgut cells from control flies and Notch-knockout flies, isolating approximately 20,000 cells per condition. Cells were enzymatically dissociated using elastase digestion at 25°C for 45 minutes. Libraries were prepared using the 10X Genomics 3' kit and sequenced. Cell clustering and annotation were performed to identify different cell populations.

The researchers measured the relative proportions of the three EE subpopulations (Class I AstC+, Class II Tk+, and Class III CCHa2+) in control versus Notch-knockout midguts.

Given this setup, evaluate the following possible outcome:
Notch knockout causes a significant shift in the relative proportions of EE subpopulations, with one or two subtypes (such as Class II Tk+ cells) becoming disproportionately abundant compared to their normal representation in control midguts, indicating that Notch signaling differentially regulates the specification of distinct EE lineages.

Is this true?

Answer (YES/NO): NO